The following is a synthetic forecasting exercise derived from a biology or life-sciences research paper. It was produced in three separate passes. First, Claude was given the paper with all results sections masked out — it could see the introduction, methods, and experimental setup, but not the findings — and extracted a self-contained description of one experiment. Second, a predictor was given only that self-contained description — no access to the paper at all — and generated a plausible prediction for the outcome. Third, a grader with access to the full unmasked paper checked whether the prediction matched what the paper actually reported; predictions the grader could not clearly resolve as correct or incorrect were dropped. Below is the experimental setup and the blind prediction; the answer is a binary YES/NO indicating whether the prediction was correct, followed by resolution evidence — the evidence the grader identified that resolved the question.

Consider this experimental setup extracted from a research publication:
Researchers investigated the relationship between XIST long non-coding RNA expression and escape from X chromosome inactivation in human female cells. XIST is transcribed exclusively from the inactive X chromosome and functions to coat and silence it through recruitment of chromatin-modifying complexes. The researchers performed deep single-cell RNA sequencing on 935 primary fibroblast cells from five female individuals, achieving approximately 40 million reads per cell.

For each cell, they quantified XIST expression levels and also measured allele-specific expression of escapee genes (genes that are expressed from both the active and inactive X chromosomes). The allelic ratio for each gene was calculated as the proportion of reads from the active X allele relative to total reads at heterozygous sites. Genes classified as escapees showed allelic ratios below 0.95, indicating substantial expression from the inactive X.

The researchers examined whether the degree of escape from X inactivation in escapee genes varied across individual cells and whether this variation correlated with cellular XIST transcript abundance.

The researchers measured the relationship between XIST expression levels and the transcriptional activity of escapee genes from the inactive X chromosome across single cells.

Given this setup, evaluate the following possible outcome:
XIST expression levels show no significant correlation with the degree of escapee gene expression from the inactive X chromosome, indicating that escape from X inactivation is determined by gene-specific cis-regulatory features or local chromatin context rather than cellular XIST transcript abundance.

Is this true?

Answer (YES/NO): NO